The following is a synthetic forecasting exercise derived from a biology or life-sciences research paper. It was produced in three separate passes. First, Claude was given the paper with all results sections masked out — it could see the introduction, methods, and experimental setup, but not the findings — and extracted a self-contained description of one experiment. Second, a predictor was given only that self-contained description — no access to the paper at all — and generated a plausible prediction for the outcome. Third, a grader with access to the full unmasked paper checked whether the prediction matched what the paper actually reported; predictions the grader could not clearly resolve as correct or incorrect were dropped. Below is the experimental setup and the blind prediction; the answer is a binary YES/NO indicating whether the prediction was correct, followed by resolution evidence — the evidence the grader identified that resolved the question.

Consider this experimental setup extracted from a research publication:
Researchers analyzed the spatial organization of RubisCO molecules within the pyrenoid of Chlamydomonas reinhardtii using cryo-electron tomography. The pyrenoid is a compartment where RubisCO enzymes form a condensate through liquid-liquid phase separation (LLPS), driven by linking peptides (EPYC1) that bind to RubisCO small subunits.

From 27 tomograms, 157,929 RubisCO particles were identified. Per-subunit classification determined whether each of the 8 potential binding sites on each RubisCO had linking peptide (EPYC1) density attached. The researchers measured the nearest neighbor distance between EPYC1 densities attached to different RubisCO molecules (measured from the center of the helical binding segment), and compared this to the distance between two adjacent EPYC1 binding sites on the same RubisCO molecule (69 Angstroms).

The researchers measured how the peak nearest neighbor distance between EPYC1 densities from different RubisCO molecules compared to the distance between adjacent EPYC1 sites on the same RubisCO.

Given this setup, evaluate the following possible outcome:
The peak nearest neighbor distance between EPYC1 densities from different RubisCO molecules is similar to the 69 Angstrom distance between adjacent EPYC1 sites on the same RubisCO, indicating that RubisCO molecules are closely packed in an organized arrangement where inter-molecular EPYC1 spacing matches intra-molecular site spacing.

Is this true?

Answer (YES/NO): YES